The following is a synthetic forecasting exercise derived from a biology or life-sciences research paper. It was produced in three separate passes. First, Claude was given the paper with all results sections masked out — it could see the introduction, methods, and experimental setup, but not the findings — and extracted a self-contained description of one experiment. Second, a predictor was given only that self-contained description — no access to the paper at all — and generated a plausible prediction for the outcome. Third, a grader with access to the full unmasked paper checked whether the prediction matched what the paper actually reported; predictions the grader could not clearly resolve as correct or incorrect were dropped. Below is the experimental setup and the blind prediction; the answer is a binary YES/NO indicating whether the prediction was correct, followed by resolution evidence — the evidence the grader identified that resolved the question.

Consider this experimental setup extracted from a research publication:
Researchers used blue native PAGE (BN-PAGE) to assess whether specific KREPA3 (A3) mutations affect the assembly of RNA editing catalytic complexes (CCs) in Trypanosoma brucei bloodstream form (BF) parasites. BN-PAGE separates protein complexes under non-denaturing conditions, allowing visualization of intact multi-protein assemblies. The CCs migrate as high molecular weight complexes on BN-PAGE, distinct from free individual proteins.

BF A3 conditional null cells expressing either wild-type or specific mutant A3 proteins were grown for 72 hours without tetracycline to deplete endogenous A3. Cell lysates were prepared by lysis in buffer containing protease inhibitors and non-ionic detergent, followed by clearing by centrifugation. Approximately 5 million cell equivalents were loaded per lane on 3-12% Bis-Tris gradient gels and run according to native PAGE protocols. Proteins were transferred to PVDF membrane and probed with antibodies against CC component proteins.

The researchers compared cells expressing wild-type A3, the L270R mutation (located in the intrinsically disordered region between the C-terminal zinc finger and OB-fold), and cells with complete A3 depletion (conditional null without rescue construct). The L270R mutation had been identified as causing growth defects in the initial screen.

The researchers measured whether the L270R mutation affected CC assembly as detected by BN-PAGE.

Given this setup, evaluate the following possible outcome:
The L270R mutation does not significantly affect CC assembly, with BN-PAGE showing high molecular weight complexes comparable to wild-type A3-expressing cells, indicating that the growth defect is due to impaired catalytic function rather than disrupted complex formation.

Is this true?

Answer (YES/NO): YES